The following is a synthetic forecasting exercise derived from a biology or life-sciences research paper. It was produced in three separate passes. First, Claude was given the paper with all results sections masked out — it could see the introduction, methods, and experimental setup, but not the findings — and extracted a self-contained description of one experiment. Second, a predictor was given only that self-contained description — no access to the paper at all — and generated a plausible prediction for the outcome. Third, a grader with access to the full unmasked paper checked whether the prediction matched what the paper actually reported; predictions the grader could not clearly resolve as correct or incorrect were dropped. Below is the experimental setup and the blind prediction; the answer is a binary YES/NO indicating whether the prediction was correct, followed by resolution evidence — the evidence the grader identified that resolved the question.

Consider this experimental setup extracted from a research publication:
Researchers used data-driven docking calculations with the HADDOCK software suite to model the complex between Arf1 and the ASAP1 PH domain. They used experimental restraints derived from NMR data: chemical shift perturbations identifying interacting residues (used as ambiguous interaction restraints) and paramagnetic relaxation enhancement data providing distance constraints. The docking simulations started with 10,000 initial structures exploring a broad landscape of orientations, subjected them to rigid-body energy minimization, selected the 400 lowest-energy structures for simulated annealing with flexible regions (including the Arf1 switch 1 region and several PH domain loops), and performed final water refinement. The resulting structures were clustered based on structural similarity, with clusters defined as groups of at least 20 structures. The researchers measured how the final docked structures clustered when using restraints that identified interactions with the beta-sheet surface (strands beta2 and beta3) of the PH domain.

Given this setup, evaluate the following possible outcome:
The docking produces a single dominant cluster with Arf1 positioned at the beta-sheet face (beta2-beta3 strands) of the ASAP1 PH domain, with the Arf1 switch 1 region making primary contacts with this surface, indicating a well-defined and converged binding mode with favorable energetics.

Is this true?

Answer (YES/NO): NO